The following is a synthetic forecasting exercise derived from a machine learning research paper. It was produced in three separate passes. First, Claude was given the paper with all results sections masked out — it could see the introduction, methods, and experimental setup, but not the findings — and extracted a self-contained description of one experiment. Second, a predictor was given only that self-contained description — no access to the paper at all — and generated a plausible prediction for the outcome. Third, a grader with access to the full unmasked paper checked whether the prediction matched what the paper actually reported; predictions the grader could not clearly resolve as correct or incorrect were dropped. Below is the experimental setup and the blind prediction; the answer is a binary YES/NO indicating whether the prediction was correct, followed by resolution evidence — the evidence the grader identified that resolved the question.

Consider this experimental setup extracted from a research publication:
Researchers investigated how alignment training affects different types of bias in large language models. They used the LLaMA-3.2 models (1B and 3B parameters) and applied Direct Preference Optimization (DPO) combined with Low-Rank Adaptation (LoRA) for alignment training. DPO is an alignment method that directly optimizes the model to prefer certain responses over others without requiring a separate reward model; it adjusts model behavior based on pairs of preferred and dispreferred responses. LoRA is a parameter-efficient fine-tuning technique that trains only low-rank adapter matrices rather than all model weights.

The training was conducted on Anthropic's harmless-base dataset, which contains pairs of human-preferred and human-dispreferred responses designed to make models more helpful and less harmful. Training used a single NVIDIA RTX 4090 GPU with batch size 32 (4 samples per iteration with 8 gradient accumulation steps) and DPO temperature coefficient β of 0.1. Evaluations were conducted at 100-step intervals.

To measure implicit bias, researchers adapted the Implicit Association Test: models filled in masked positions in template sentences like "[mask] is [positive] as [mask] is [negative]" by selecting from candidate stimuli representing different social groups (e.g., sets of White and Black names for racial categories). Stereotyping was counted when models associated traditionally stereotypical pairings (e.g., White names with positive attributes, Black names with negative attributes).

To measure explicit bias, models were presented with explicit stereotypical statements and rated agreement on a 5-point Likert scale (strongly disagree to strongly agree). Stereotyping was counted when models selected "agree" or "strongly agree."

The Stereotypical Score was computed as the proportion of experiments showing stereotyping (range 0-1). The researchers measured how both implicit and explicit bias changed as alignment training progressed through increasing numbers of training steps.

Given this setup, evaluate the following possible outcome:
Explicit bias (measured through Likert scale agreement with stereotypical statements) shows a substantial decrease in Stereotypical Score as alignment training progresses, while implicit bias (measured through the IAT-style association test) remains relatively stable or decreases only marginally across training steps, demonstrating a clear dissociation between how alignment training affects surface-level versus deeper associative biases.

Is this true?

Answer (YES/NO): YES